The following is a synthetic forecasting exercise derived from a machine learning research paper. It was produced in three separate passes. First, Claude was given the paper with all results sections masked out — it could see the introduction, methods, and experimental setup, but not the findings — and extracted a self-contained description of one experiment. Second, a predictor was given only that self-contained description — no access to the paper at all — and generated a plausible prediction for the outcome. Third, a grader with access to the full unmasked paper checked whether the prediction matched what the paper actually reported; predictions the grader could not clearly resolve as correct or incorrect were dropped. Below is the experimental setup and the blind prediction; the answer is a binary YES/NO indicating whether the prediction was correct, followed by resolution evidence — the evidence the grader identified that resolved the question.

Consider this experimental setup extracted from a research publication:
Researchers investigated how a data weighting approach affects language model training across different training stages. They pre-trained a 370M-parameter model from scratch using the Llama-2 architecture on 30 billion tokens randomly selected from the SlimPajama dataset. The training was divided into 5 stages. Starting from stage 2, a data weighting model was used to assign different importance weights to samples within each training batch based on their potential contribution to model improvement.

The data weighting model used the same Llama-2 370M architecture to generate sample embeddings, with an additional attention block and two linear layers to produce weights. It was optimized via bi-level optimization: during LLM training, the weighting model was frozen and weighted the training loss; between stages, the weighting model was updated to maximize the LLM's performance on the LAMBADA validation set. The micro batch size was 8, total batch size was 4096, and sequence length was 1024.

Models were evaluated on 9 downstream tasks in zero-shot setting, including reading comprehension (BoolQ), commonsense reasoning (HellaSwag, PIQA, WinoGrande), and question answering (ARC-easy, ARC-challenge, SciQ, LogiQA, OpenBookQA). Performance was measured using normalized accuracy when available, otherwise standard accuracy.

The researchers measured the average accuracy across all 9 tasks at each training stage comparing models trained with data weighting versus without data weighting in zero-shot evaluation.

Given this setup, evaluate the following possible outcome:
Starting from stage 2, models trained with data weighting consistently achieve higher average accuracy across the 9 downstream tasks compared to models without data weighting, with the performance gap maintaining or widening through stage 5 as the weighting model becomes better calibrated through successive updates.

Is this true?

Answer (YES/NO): NO